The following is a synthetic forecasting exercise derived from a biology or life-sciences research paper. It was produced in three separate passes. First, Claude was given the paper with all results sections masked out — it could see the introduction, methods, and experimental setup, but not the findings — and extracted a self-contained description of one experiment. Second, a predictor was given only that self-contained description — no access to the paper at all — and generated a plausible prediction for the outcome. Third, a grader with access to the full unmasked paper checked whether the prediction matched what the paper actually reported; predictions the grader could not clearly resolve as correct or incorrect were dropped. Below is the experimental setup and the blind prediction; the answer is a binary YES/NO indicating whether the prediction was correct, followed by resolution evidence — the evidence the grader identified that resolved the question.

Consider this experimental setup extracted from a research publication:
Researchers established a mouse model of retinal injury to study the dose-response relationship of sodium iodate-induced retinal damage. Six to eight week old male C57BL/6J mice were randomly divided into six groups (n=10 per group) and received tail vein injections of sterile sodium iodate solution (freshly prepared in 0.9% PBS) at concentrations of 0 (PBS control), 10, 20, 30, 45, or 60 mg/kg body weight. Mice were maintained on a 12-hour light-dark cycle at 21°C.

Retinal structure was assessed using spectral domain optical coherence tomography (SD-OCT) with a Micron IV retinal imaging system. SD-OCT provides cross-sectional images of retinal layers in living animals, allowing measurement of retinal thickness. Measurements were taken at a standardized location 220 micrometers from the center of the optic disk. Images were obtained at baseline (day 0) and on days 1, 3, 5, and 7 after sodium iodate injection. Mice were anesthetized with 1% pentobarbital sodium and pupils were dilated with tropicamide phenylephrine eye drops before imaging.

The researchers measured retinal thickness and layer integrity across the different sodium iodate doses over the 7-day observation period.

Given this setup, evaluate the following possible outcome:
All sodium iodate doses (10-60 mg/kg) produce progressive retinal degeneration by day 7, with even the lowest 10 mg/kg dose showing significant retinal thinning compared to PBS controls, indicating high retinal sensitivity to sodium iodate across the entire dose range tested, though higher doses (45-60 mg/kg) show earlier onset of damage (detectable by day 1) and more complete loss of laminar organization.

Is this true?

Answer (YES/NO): NO